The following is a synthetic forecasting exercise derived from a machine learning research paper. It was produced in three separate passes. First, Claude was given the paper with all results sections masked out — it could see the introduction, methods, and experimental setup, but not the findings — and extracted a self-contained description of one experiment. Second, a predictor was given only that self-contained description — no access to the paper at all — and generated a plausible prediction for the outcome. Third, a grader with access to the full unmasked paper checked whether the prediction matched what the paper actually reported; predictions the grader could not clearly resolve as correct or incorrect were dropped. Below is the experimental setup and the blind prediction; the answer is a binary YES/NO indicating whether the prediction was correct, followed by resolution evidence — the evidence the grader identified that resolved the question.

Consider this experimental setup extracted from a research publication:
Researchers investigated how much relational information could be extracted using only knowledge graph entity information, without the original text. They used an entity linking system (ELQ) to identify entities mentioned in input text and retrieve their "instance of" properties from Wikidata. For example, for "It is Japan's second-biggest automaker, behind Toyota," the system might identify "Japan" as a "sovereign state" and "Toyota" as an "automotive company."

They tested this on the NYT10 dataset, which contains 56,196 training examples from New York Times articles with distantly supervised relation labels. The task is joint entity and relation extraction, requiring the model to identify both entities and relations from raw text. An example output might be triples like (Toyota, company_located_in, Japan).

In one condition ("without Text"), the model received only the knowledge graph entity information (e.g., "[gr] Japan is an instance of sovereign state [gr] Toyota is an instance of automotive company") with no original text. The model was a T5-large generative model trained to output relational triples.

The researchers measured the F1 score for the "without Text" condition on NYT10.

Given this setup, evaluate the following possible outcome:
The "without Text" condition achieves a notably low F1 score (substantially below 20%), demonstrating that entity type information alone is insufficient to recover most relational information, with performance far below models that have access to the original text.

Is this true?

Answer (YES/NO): NO